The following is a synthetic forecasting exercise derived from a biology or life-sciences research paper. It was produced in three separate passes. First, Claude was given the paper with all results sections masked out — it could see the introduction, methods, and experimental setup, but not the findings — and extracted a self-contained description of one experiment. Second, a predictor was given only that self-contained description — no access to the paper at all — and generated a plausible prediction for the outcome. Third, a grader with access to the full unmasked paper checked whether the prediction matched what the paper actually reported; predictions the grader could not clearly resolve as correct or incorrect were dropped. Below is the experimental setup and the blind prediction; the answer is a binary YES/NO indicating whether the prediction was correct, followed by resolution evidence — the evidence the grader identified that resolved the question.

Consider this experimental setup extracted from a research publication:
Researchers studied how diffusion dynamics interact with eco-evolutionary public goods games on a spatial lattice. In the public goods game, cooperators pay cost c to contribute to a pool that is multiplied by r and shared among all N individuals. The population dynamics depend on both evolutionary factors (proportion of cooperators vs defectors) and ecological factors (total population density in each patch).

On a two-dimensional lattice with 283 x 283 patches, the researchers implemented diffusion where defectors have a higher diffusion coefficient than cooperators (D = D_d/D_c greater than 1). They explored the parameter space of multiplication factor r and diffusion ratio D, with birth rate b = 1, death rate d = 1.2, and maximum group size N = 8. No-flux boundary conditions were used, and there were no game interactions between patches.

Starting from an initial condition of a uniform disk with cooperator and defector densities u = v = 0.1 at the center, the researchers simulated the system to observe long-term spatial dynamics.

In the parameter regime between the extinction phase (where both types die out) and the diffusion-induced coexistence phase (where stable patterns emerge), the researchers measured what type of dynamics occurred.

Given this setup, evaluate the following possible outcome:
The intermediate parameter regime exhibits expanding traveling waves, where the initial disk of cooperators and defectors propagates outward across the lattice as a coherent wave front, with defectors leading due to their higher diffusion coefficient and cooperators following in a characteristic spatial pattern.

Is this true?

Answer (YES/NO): NO